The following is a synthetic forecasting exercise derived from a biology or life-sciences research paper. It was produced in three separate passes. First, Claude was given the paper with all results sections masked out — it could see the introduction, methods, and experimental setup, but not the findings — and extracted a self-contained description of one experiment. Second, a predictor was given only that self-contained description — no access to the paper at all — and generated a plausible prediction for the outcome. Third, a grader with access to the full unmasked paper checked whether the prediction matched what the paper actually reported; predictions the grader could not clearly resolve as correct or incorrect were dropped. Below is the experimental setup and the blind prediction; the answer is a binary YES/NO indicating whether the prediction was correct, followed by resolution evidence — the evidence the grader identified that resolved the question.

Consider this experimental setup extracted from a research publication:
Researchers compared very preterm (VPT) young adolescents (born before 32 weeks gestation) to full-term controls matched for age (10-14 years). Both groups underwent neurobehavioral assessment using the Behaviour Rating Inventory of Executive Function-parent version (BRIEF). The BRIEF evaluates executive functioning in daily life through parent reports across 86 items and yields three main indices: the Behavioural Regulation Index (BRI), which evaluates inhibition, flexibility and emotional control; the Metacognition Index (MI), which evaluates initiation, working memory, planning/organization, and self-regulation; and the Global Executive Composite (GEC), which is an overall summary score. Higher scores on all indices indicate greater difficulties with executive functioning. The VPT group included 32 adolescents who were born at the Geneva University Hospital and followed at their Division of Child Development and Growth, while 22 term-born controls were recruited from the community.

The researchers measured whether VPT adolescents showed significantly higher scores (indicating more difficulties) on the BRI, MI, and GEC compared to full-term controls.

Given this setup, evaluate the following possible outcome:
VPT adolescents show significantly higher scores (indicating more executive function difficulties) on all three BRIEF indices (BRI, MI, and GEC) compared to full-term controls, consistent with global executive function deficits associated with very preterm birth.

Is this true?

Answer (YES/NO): YES